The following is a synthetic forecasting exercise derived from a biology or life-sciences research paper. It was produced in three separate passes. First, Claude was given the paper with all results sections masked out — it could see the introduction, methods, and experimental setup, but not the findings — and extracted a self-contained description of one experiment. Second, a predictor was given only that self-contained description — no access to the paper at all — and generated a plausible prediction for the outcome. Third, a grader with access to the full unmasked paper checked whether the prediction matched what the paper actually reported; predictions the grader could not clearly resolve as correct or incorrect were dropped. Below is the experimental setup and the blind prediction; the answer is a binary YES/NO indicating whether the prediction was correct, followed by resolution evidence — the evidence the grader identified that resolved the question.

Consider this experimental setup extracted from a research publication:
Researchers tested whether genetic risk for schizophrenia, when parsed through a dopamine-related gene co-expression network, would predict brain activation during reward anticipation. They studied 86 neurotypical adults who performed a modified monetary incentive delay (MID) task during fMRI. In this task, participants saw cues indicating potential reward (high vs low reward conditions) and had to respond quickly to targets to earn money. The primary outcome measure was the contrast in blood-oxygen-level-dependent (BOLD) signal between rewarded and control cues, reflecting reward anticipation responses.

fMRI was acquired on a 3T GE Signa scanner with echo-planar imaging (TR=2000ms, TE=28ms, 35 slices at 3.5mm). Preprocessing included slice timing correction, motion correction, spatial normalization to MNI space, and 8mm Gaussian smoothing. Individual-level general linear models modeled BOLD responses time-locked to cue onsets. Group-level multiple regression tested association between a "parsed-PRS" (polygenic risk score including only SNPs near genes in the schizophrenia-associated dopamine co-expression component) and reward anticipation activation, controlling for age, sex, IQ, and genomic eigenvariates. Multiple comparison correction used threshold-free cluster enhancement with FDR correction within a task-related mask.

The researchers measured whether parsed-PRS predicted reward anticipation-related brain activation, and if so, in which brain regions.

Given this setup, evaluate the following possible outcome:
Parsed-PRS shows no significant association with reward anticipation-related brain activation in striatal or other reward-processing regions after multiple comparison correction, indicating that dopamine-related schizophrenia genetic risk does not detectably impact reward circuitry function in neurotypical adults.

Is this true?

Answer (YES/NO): NO